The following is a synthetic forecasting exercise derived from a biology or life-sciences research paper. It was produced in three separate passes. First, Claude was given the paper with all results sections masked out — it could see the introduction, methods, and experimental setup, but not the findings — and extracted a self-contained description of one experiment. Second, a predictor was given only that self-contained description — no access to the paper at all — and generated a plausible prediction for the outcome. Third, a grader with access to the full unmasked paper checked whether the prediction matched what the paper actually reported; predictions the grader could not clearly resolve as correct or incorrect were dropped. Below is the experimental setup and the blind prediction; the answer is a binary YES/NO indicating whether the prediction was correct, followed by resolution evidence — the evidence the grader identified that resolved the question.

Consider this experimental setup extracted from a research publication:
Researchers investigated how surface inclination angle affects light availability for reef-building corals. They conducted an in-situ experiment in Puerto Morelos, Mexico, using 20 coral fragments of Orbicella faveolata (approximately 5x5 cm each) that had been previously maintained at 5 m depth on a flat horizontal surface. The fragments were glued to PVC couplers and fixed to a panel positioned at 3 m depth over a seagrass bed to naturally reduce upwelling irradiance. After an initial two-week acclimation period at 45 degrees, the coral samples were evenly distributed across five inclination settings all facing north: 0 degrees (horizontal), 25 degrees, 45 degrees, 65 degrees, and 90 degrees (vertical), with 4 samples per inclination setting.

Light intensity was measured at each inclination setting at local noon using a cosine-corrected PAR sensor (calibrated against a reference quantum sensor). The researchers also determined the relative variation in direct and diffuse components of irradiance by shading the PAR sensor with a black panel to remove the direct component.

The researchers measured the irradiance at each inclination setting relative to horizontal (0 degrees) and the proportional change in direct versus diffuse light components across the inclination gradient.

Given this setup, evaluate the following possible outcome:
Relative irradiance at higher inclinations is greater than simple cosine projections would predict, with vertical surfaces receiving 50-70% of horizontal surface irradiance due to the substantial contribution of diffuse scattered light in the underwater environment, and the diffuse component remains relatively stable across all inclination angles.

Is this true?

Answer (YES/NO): NO